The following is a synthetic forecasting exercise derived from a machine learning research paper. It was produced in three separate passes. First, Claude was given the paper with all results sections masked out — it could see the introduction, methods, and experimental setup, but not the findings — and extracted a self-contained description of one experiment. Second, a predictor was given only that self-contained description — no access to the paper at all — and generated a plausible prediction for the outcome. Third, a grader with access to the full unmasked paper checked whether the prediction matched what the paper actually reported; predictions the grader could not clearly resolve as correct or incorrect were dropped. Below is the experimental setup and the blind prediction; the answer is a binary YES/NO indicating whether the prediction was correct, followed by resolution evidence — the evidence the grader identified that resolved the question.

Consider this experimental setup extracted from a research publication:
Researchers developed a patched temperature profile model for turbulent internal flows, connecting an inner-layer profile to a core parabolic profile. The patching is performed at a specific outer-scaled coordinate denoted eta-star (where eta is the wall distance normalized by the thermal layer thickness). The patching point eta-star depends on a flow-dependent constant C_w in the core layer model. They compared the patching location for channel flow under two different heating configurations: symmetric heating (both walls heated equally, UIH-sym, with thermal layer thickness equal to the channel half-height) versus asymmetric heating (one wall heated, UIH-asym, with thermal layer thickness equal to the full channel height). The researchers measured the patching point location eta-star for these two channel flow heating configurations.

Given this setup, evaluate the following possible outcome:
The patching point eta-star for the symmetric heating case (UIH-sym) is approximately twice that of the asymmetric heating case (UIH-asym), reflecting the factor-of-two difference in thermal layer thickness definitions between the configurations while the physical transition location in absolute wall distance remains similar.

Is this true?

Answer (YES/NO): NO